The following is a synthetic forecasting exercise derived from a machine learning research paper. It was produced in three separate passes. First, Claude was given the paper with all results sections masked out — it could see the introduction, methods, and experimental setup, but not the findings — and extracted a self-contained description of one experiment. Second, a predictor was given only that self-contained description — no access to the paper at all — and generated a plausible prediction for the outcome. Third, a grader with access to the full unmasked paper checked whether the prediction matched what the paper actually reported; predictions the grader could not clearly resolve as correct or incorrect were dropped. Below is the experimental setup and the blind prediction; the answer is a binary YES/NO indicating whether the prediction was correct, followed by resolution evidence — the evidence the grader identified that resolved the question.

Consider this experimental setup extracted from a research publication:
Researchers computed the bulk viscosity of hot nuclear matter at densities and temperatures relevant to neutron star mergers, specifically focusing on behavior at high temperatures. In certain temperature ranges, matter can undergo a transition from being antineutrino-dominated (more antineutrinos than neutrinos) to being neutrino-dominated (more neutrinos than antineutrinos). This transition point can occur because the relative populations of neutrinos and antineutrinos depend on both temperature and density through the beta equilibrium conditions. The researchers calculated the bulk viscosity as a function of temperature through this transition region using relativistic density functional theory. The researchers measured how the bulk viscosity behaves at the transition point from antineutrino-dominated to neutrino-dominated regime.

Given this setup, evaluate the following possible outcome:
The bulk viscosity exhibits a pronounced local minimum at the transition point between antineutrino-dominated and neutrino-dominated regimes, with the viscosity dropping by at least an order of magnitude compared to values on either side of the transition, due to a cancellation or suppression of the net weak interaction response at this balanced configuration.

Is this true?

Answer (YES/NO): NO